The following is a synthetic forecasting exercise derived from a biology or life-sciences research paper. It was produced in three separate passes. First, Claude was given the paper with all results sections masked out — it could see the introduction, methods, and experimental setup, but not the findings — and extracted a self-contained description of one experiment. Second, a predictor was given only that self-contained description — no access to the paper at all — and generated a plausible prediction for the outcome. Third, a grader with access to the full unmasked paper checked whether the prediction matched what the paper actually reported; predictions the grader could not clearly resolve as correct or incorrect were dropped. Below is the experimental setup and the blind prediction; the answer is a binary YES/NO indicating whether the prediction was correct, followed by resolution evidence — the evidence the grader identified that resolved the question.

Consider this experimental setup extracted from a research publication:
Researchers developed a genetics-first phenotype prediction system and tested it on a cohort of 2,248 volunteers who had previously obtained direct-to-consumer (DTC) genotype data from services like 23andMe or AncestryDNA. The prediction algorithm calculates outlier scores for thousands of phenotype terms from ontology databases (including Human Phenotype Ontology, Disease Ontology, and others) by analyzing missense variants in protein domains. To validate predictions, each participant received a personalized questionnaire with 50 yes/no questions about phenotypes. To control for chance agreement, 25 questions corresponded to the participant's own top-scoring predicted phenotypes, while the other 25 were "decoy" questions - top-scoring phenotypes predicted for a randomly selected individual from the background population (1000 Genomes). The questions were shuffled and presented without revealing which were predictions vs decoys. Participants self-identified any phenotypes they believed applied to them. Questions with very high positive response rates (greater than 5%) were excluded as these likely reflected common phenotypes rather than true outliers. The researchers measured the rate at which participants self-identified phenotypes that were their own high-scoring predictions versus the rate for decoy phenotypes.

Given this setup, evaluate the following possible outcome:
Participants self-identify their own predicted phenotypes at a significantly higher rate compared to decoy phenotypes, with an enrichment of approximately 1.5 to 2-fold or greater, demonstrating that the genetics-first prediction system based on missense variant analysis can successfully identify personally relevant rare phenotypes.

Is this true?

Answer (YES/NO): YES